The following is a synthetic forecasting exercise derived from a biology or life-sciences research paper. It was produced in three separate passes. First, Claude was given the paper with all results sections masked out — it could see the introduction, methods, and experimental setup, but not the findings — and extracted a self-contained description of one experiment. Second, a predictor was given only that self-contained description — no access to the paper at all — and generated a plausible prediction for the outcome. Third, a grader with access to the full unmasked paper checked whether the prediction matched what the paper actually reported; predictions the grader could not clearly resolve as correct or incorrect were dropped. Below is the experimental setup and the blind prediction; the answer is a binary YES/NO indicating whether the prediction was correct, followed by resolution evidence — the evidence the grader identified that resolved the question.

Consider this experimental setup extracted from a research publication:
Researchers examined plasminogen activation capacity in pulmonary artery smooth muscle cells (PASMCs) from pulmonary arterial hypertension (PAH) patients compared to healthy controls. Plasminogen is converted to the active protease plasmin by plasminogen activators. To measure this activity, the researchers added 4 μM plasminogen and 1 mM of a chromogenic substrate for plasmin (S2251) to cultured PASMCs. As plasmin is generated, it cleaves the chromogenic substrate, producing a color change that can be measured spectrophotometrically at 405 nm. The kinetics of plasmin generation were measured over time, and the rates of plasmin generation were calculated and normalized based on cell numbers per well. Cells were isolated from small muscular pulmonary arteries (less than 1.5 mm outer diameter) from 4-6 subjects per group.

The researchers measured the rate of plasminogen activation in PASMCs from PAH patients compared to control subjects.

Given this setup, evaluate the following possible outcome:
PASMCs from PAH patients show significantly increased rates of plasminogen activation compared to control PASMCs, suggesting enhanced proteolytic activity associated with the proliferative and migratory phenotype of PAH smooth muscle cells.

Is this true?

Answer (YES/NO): YES